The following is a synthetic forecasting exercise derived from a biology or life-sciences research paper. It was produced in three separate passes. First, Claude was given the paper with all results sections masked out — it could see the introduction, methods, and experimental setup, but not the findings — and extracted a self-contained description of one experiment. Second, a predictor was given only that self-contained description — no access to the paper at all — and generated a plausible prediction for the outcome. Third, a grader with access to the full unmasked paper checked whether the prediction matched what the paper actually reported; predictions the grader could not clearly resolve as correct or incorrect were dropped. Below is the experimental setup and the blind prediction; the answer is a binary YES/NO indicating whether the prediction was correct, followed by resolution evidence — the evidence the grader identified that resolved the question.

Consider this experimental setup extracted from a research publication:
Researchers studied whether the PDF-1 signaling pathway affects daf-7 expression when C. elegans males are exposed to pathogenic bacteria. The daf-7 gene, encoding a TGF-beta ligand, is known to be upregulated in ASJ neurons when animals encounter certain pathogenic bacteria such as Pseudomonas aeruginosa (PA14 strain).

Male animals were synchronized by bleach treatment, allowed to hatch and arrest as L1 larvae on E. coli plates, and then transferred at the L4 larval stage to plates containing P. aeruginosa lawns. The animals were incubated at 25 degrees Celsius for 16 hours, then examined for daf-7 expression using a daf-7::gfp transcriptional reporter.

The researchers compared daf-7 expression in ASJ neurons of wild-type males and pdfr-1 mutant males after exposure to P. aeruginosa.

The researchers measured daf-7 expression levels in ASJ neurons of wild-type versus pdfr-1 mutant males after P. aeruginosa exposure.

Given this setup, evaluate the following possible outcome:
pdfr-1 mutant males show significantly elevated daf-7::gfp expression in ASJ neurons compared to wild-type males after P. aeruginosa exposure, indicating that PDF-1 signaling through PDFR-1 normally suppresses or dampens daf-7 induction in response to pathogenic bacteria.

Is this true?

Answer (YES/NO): NO